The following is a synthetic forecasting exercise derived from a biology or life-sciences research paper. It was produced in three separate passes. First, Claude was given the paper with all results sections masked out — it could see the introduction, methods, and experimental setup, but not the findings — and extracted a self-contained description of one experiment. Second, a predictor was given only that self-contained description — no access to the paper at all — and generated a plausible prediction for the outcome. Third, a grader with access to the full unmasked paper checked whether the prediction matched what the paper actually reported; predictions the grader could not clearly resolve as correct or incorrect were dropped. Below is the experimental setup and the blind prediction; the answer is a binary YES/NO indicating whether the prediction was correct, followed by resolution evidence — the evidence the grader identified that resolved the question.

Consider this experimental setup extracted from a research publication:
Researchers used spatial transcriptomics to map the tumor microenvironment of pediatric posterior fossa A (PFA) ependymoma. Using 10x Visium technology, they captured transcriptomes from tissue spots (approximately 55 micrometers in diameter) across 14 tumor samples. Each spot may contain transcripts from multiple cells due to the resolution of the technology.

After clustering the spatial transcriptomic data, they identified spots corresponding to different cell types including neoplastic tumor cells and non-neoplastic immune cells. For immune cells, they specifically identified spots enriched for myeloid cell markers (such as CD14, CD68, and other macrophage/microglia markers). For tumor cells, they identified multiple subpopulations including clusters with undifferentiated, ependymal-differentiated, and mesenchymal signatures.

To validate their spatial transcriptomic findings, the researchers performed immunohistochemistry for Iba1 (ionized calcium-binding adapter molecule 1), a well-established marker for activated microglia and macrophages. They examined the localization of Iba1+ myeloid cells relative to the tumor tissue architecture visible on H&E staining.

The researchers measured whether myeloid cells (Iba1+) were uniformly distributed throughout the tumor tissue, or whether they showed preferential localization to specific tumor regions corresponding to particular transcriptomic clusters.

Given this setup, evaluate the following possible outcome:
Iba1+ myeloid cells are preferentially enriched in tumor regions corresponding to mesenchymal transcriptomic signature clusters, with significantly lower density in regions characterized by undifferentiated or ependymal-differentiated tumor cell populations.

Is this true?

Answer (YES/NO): NO